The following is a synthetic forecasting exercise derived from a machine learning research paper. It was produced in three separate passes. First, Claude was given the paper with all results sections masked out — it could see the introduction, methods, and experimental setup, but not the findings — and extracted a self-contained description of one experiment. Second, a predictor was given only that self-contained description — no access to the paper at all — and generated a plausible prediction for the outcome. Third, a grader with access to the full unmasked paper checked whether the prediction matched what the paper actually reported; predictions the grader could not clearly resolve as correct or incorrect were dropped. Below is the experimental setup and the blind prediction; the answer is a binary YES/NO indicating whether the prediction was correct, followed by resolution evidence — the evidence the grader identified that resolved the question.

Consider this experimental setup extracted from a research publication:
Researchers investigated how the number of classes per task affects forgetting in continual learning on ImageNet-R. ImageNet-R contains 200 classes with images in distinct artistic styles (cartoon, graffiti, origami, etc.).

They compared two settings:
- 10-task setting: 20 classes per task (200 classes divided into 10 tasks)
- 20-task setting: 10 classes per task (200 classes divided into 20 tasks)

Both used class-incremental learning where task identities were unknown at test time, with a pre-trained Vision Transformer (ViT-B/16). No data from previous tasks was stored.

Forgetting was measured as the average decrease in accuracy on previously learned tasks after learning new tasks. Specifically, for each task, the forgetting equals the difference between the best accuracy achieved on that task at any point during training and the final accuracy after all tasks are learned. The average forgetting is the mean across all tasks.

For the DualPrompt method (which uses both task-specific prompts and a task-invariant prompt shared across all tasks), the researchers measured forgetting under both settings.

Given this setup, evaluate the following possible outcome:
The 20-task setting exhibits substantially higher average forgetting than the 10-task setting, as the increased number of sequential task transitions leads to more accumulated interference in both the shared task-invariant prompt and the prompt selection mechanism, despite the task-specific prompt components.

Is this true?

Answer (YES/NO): NO